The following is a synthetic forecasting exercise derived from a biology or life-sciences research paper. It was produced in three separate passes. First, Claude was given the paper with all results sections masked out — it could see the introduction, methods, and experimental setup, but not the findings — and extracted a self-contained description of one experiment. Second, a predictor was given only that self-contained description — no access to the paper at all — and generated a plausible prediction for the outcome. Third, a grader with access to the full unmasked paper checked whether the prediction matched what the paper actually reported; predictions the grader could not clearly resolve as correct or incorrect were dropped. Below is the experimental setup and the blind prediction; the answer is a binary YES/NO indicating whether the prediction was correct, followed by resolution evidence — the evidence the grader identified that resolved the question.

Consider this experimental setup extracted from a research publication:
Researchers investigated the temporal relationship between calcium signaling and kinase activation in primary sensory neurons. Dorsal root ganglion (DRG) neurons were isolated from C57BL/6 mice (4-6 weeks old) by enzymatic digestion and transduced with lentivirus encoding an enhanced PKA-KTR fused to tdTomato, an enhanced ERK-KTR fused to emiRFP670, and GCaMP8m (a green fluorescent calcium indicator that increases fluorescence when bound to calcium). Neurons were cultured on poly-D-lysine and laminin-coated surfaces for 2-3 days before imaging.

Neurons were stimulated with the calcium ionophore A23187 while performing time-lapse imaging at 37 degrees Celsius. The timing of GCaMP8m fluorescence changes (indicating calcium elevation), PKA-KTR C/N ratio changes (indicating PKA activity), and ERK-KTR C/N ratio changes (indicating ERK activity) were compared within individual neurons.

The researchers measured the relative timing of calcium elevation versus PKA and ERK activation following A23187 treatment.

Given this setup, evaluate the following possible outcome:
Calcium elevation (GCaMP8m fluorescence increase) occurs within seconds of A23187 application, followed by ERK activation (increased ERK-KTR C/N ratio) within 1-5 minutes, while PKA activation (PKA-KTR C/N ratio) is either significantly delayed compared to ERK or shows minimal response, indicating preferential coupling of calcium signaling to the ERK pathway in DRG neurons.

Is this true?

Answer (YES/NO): NO